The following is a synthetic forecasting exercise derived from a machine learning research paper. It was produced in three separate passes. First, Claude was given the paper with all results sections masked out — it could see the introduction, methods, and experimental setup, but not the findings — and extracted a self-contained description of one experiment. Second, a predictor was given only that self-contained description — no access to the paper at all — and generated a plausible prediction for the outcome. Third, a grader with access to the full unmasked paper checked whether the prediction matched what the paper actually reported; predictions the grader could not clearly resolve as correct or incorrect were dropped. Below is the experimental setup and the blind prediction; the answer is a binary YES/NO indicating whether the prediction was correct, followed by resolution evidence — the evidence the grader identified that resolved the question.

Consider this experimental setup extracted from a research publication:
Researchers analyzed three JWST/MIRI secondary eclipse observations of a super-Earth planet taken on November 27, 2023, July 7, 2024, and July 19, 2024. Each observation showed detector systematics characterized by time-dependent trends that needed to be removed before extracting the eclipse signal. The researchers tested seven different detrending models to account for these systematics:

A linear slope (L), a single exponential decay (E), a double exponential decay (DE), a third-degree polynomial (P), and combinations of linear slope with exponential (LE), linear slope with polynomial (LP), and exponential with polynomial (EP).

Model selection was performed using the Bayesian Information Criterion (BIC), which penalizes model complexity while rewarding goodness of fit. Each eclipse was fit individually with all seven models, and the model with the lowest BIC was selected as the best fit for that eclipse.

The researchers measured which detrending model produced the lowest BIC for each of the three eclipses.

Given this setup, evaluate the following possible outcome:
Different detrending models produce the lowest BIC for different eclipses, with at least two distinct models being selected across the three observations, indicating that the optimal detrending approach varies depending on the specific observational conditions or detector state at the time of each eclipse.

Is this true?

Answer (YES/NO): YES